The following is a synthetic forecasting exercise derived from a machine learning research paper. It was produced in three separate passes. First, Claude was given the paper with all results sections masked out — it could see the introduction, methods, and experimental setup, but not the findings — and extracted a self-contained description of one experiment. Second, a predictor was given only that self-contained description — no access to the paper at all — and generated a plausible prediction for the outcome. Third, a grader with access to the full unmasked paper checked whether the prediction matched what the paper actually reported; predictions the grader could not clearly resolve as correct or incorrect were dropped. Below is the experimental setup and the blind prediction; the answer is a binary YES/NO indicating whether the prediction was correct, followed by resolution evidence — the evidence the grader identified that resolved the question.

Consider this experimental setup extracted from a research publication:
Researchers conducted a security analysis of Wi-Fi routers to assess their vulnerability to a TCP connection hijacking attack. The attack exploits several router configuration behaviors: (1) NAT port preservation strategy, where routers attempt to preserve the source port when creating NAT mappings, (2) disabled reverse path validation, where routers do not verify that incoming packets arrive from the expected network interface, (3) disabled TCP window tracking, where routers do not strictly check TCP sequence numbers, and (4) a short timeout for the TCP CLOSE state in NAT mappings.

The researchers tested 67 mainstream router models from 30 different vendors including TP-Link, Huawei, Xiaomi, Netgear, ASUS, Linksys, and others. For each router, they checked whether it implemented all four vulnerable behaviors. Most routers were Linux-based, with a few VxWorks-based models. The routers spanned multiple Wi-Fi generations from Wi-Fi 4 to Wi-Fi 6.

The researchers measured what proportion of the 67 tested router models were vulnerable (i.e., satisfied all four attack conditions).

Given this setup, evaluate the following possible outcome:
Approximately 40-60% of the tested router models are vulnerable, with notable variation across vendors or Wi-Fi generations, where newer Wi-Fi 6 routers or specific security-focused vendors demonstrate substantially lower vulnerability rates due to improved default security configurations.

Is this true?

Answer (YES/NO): NO